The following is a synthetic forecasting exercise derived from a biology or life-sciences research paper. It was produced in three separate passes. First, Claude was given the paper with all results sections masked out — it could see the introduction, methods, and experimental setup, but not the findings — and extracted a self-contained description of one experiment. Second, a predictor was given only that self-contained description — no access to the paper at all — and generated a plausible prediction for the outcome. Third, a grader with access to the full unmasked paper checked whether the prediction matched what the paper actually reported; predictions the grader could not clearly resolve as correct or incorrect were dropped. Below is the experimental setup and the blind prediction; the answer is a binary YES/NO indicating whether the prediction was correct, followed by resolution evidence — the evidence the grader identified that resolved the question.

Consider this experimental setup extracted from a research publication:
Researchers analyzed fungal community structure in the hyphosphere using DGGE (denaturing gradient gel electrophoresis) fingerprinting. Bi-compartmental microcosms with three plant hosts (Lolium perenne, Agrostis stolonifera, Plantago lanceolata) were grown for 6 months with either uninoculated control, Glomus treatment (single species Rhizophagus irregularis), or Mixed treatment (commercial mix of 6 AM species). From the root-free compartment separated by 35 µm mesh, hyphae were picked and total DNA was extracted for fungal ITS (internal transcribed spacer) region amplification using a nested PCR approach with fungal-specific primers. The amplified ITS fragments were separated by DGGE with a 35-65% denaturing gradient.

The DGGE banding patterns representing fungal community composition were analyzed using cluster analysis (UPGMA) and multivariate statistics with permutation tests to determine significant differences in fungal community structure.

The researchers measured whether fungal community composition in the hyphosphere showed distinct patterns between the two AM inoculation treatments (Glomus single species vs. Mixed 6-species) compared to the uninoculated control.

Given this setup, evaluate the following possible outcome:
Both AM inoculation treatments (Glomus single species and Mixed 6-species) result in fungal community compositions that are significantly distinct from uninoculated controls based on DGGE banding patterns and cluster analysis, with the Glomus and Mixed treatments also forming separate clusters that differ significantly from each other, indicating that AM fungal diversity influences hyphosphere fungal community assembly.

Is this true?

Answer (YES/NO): NO